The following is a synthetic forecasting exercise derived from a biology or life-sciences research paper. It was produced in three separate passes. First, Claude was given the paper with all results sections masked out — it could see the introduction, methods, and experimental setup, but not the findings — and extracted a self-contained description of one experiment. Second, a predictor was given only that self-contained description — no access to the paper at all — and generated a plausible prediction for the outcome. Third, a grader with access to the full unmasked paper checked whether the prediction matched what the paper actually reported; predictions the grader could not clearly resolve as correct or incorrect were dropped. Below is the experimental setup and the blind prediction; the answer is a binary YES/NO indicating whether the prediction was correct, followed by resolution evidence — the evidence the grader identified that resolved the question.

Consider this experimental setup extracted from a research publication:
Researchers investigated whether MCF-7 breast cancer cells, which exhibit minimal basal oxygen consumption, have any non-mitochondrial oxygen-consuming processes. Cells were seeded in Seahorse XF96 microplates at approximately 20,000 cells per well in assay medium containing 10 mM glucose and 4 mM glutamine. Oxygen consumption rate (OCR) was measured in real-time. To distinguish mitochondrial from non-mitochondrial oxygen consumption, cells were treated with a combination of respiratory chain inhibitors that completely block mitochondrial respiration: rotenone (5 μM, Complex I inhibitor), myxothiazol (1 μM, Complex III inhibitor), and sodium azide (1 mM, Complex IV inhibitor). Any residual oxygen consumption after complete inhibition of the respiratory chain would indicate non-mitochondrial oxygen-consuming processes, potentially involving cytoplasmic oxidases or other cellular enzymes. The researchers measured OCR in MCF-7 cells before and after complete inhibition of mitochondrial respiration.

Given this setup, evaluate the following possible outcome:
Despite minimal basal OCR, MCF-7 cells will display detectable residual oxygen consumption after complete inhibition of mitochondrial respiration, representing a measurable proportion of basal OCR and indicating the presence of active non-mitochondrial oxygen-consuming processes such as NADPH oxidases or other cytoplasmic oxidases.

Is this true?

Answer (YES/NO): YES